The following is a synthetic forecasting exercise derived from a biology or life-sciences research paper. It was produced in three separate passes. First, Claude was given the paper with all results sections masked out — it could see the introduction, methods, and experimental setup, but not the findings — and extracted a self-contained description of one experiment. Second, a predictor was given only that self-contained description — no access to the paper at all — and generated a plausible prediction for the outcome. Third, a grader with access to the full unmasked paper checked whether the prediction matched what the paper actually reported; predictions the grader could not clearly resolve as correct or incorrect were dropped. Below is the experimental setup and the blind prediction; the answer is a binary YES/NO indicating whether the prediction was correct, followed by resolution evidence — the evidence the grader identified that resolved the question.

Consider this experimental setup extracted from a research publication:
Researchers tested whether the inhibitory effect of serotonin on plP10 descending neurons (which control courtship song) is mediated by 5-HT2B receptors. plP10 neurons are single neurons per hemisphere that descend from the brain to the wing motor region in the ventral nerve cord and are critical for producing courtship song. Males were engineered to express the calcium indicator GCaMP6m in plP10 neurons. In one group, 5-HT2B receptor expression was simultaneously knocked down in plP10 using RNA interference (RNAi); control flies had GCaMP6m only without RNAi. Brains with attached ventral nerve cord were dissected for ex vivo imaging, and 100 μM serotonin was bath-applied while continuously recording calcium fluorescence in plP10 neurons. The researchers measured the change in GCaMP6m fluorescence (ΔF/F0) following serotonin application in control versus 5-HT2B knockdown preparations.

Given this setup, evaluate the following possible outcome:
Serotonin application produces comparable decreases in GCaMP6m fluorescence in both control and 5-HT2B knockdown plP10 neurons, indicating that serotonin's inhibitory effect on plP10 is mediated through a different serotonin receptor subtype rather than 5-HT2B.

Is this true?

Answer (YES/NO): NO